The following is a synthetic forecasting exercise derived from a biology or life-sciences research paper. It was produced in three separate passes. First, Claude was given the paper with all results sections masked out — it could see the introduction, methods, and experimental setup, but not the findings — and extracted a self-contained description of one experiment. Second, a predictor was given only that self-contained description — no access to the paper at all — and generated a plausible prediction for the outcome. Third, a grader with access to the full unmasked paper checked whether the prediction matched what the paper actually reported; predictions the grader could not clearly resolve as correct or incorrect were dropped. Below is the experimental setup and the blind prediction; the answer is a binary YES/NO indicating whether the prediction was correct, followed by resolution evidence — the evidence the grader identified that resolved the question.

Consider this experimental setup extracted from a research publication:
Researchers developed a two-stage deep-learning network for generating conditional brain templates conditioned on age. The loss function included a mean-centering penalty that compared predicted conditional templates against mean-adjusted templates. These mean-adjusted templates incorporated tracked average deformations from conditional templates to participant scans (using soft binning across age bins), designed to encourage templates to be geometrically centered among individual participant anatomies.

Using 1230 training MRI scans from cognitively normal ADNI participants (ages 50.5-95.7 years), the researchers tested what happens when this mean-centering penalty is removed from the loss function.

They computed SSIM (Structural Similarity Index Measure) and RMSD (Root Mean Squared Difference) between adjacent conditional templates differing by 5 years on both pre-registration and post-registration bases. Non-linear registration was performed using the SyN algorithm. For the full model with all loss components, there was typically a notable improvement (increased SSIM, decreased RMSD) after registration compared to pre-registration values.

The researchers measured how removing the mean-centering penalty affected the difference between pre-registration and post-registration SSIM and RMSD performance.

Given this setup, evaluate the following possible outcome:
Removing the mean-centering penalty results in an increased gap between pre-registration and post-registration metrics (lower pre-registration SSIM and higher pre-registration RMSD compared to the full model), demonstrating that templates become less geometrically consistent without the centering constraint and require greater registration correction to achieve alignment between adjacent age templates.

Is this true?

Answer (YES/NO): NO